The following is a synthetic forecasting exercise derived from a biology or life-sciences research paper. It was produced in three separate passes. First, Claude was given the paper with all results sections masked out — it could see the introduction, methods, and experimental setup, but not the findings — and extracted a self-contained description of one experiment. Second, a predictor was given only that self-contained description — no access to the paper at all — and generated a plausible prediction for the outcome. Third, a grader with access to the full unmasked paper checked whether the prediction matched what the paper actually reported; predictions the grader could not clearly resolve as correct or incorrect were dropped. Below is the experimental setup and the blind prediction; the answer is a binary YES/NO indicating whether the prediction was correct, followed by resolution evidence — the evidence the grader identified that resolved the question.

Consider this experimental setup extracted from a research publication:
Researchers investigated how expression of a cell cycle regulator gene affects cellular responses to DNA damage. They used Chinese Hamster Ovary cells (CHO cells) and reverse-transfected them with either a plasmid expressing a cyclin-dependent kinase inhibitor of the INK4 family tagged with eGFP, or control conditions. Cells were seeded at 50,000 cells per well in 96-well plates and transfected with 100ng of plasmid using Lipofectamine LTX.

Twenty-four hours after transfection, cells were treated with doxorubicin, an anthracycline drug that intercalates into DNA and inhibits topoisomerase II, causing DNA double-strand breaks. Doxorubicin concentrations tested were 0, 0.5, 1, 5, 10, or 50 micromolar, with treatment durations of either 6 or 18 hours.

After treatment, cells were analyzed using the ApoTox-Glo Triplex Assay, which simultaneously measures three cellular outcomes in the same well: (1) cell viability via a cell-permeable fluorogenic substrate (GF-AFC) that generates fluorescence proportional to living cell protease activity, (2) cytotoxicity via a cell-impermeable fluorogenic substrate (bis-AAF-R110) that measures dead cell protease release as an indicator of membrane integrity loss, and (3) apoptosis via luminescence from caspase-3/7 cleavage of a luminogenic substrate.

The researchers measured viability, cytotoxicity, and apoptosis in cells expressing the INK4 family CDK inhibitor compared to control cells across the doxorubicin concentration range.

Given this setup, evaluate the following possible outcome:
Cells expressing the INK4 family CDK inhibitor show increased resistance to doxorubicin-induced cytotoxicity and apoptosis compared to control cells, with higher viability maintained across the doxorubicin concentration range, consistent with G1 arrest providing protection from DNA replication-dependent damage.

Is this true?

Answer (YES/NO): YES